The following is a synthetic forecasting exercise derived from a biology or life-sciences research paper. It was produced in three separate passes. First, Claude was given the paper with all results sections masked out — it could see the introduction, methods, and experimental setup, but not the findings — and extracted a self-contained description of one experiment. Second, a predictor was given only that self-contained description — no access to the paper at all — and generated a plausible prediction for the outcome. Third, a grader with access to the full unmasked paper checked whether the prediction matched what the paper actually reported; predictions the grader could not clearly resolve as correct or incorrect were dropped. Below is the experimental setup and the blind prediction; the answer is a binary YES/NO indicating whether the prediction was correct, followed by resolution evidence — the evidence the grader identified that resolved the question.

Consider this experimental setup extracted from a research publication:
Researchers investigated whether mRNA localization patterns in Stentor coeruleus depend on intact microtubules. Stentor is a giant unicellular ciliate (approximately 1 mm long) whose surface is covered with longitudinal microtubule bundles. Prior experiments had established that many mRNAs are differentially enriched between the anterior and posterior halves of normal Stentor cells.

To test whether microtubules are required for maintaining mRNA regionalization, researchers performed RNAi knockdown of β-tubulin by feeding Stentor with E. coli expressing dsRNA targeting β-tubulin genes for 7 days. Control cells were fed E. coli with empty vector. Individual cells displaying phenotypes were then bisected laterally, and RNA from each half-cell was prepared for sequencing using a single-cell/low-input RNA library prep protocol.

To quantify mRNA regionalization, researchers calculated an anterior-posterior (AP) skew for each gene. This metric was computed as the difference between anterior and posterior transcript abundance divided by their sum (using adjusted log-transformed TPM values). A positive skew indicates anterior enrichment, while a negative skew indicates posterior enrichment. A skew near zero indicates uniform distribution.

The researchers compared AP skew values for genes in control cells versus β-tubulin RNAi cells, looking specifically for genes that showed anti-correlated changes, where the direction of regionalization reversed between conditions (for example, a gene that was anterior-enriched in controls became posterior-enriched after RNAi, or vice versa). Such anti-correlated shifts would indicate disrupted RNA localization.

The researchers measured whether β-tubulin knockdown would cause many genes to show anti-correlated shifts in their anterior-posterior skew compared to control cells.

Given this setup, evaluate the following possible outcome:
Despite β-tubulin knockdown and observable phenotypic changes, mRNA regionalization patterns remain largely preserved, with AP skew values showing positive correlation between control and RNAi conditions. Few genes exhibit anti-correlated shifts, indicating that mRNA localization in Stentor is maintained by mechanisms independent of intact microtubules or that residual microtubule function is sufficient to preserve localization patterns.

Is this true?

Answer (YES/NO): NO